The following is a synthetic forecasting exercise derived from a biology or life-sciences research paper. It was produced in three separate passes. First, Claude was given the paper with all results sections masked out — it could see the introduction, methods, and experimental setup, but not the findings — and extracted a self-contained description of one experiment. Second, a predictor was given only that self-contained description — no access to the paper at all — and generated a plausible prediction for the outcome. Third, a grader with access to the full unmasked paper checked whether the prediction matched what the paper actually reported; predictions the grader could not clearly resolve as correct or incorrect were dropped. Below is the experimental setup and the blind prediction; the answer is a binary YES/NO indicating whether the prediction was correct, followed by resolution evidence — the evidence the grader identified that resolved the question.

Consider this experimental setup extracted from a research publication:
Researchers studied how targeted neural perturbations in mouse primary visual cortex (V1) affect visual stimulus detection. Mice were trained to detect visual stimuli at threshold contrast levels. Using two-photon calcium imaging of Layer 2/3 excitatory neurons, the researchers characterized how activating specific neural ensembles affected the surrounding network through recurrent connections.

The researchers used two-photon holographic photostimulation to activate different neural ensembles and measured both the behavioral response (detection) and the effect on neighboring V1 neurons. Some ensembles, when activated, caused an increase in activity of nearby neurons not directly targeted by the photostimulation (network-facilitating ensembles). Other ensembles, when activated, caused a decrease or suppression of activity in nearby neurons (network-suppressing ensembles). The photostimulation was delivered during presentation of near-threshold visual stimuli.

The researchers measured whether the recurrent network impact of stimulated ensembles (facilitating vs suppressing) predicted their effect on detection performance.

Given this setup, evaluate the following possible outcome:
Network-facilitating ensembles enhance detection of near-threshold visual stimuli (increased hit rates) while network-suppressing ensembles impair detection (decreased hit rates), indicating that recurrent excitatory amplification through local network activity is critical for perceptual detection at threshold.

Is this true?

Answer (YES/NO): YES